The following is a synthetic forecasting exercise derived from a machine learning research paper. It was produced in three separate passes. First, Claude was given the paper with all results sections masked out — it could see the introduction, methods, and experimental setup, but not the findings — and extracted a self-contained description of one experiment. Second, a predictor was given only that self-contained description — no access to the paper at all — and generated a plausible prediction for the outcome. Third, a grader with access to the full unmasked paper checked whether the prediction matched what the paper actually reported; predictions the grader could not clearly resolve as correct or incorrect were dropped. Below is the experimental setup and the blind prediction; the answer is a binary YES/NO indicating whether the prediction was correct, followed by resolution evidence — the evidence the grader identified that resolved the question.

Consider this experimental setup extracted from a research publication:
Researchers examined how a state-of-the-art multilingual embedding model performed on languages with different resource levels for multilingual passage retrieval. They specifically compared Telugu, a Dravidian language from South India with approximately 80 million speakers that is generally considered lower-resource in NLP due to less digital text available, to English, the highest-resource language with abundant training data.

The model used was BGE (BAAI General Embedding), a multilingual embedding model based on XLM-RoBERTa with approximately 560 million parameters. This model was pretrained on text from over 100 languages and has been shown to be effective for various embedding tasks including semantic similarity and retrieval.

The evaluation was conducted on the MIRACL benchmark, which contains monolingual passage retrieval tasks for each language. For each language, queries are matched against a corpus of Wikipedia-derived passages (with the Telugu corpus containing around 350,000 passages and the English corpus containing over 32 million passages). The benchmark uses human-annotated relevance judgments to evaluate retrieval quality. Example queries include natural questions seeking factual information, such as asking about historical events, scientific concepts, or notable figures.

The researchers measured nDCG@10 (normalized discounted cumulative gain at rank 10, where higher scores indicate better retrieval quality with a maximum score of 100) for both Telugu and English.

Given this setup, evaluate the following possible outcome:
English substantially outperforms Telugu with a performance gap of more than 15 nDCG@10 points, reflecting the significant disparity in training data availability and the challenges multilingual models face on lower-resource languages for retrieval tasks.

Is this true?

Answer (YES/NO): NO